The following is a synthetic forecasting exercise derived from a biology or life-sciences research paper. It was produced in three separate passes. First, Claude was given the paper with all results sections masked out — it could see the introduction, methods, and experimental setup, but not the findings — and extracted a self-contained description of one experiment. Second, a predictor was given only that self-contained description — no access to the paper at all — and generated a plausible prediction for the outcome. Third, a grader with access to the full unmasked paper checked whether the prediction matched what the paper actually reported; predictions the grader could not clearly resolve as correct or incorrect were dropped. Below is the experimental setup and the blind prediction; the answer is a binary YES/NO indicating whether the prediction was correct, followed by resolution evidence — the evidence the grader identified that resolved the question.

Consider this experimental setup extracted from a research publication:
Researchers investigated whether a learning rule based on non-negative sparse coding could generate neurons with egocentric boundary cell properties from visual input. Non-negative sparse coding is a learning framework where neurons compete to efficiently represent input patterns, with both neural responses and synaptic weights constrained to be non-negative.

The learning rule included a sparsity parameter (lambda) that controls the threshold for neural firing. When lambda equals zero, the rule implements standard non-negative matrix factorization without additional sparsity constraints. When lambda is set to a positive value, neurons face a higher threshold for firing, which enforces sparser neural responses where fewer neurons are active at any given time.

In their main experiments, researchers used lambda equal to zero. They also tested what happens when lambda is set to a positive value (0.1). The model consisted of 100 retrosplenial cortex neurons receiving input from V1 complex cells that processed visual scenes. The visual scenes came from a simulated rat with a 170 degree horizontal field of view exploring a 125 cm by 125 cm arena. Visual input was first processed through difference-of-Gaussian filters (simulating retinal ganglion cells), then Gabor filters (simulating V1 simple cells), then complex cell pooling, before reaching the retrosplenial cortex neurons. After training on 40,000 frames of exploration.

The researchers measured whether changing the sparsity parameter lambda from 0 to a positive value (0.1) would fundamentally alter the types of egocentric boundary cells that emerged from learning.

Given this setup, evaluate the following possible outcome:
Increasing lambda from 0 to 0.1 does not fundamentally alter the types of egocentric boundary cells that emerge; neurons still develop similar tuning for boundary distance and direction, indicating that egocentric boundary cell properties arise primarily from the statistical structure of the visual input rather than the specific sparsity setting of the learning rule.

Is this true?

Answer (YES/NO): YES